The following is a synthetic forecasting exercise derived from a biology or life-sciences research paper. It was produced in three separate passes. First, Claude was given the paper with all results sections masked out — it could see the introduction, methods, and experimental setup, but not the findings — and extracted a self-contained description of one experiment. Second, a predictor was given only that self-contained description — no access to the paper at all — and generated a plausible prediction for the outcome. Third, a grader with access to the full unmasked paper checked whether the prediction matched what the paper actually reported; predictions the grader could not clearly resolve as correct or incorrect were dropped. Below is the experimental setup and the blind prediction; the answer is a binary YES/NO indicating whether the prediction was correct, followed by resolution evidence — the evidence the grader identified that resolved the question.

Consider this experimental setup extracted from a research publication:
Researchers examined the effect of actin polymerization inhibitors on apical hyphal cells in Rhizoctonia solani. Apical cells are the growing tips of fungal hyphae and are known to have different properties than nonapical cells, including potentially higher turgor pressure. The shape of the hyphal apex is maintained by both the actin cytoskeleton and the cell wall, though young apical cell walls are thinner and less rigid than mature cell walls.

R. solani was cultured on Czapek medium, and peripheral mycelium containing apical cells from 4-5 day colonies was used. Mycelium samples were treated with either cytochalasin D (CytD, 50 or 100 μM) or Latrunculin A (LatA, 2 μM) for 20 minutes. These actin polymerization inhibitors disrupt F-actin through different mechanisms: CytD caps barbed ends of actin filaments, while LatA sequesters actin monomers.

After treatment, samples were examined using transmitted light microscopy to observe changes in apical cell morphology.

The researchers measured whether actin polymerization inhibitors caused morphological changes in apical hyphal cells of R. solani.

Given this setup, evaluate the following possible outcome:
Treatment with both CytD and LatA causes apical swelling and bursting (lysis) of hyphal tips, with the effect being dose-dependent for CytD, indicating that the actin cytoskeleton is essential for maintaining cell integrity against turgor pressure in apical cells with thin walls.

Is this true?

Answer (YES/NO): NO